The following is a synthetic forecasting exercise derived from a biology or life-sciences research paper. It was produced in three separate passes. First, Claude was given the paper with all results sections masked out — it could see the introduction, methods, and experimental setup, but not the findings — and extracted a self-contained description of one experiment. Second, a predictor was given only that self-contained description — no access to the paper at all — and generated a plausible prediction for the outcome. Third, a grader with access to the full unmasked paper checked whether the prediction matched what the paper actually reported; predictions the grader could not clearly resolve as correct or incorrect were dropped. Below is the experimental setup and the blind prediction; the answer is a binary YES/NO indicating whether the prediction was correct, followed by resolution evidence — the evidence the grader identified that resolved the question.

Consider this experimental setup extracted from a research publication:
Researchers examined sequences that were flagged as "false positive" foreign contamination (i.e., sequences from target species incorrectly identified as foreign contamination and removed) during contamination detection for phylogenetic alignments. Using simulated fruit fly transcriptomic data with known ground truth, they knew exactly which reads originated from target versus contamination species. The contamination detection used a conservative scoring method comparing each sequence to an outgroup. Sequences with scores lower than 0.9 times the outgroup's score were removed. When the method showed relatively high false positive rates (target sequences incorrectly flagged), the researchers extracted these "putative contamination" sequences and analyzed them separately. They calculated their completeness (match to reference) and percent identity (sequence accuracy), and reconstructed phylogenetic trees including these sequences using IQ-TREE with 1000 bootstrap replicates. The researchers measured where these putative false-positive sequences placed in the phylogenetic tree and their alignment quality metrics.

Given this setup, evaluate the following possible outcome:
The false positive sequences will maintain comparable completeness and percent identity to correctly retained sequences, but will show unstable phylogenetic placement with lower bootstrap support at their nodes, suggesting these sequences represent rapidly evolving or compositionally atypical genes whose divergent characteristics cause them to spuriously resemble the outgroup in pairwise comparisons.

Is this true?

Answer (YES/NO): NO